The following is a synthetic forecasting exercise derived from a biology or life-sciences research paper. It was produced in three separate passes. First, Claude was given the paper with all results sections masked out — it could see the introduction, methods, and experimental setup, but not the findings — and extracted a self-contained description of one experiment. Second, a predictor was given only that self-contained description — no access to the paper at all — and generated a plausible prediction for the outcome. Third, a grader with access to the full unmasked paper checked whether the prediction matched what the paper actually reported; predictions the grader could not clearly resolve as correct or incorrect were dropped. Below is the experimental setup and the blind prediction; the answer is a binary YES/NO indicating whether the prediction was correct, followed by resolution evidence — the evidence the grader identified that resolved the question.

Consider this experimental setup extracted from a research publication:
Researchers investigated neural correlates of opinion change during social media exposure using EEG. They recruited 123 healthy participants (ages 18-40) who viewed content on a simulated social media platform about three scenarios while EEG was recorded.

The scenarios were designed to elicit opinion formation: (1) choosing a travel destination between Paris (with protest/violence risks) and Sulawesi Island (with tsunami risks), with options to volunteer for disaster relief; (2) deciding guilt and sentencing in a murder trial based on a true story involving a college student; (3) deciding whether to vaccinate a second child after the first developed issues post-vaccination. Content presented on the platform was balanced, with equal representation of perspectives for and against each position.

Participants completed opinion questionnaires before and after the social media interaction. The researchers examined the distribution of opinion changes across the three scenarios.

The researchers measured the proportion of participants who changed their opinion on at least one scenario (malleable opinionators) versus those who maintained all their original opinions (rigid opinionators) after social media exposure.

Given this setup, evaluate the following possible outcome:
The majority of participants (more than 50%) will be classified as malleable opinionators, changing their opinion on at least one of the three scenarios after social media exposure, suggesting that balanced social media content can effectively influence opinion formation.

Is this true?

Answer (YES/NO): NO